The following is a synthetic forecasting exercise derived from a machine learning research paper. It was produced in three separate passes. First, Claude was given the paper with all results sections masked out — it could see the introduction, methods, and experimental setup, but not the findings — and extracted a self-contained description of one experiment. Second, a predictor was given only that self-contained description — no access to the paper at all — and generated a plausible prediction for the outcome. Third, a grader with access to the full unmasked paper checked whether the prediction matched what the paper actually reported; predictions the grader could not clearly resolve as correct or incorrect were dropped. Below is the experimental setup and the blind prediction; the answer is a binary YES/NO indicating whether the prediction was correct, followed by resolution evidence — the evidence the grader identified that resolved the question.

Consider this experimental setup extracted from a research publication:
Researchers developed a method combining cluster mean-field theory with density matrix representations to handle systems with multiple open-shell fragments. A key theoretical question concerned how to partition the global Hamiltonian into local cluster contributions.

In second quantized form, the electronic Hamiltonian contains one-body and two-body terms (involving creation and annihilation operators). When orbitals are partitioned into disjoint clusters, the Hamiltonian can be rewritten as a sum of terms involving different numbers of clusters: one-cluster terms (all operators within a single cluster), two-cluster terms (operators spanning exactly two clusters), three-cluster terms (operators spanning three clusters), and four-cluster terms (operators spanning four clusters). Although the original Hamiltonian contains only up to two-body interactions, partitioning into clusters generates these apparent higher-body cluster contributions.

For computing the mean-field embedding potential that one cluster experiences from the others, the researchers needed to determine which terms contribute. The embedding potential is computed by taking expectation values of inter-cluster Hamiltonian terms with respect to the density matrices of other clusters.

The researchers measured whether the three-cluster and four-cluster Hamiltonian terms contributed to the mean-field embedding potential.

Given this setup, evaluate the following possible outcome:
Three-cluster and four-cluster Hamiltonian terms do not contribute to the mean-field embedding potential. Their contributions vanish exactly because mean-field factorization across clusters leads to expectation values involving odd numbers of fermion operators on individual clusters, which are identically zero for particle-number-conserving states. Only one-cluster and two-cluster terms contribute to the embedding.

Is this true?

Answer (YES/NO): YES